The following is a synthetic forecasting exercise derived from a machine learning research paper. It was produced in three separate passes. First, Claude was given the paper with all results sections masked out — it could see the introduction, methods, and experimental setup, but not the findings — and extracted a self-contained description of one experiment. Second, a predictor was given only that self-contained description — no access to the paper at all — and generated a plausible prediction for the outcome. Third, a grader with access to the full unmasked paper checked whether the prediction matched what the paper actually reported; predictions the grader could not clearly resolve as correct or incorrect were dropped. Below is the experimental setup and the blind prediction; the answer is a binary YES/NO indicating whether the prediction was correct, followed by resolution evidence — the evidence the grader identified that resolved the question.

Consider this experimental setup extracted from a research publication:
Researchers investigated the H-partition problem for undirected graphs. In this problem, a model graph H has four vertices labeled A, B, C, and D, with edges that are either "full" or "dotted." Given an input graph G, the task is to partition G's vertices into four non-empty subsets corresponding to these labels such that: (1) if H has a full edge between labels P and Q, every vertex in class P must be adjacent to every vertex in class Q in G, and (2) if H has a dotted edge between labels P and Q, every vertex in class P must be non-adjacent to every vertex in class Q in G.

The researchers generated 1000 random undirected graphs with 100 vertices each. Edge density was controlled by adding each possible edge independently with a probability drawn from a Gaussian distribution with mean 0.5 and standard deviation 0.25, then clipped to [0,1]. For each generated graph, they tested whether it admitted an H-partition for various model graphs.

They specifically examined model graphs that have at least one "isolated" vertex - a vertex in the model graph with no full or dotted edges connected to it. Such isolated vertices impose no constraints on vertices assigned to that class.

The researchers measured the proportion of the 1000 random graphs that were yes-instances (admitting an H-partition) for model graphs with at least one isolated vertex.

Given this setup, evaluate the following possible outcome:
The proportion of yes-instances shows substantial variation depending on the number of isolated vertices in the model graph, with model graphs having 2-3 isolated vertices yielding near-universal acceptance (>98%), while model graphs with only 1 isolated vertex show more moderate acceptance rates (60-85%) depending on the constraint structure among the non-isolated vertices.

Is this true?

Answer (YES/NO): NO